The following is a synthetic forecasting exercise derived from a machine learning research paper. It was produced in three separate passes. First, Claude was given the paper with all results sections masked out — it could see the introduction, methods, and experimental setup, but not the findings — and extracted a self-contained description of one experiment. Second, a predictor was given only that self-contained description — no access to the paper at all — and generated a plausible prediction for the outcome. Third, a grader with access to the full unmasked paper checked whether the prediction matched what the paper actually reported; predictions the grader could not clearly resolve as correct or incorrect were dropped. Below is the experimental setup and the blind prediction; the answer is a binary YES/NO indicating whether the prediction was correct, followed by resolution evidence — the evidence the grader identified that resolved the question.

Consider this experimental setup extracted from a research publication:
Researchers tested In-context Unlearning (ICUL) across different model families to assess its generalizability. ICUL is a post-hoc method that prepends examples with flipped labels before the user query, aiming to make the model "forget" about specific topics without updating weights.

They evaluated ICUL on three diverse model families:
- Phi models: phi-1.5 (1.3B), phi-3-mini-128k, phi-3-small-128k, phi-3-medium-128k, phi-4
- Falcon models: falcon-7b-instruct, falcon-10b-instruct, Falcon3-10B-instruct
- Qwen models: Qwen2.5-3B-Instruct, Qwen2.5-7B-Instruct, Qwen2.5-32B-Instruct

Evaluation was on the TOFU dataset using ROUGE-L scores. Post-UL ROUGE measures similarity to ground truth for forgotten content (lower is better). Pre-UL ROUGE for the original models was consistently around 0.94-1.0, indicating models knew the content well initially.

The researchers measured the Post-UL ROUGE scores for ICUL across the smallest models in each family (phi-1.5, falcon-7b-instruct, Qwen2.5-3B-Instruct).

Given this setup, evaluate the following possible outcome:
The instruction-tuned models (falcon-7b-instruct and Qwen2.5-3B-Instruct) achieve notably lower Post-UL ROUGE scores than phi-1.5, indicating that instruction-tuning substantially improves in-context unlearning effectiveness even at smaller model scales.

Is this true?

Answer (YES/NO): NO